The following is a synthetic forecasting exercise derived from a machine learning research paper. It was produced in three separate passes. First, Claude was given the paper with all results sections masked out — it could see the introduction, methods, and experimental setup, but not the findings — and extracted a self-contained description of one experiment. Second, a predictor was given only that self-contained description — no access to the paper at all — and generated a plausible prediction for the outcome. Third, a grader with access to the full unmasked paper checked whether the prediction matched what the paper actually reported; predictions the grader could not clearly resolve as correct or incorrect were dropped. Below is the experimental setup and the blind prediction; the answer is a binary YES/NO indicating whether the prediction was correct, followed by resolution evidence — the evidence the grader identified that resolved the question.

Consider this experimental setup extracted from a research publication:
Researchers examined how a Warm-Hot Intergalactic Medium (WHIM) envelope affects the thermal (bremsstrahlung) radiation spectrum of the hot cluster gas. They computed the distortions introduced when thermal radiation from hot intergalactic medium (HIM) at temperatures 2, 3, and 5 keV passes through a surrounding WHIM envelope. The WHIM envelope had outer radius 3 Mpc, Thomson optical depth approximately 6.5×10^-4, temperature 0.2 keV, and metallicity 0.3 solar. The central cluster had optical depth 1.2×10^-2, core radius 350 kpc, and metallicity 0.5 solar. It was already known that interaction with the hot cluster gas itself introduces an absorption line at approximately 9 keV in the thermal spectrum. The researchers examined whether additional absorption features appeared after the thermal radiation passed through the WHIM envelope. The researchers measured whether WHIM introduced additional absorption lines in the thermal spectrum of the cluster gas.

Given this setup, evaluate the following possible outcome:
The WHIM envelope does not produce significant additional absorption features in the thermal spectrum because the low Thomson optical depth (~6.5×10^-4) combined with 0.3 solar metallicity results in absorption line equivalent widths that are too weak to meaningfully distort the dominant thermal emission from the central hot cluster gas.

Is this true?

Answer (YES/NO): NO